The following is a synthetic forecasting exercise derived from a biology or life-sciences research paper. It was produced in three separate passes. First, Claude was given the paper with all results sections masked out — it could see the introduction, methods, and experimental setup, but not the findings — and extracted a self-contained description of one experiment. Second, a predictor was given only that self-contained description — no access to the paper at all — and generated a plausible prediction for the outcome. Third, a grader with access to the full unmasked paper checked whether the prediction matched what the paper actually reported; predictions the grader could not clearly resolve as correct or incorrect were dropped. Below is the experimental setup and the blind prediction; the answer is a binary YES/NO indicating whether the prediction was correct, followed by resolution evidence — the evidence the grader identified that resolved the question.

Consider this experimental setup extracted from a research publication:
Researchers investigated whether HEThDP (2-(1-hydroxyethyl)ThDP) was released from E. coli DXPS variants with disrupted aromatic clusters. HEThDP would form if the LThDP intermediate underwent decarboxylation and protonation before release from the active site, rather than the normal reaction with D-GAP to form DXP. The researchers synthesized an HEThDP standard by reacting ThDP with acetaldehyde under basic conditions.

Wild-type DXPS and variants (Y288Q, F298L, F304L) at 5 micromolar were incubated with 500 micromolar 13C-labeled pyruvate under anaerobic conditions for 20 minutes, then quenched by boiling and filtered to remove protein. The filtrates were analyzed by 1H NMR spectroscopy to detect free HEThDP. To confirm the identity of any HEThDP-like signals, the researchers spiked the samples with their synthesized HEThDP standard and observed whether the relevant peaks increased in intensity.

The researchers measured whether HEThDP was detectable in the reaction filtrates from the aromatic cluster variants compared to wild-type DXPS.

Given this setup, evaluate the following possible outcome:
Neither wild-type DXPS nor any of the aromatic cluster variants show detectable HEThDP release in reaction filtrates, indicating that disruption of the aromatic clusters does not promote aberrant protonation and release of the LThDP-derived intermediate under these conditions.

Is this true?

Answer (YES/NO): NO